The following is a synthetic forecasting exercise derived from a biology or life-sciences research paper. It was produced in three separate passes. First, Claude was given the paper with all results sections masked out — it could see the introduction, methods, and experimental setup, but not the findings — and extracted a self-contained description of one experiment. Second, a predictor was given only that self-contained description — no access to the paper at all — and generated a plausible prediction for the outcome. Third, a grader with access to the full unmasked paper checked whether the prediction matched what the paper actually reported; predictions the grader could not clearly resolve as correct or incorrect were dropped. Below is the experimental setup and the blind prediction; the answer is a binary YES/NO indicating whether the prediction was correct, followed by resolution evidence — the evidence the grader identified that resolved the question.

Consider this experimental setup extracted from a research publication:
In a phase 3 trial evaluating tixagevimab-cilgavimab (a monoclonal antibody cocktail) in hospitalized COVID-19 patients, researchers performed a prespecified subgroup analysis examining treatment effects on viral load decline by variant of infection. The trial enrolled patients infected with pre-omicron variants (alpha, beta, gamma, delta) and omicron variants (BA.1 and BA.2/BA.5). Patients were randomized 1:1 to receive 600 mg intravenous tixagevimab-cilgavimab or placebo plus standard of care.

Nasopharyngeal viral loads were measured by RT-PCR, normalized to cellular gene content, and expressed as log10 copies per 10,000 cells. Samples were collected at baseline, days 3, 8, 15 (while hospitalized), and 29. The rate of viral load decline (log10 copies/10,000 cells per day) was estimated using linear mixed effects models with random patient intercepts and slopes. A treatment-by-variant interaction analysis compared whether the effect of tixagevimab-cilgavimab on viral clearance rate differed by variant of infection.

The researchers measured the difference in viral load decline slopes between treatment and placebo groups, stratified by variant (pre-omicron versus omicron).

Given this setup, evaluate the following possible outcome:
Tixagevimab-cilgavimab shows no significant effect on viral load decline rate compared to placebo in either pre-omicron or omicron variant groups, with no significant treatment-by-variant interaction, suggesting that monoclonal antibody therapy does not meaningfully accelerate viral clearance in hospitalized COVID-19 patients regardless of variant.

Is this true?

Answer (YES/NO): YES